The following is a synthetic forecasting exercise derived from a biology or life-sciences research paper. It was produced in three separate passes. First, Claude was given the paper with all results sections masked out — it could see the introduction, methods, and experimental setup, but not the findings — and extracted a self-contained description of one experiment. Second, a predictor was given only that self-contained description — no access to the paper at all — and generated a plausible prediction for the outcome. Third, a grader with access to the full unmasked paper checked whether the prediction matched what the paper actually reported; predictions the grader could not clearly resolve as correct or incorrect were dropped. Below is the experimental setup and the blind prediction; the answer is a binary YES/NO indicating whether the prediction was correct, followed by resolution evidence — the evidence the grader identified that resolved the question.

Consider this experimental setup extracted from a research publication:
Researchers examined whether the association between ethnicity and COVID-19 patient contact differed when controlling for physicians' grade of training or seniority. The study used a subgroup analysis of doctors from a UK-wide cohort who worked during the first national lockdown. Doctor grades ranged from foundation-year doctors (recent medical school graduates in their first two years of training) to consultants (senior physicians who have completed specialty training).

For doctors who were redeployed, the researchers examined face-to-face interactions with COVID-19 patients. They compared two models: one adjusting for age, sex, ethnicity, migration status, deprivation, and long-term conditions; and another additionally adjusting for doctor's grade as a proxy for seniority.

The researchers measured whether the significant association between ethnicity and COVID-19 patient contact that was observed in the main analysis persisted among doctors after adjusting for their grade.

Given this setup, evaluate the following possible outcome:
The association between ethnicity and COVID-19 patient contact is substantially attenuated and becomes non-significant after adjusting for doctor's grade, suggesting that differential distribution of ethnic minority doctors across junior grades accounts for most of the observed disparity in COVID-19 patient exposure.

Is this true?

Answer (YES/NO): YES